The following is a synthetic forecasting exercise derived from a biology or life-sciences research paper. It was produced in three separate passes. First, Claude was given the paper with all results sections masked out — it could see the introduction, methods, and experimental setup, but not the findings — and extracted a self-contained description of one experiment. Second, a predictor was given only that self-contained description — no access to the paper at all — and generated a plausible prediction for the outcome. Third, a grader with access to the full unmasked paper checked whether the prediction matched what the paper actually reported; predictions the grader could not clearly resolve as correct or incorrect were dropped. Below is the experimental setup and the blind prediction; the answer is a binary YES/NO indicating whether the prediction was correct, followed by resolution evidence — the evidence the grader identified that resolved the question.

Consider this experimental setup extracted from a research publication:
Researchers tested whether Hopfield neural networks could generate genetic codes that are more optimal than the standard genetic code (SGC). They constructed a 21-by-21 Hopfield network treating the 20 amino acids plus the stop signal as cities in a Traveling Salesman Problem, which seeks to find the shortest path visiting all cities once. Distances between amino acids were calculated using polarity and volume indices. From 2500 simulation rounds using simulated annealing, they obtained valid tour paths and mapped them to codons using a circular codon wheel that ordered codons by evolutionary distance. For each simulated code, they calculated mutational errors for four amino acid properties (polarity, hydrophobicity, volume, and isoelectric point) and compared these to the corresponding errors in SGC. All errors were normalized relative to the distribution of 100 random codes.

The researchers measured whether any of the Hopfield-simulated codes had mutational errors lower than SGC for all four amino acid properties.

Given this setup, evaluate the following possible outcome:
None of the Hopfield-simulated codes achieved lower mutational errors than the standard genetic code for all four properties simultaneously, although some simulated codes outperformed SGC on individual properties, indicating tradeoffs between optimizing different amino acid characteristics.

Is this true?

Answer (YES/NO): NO